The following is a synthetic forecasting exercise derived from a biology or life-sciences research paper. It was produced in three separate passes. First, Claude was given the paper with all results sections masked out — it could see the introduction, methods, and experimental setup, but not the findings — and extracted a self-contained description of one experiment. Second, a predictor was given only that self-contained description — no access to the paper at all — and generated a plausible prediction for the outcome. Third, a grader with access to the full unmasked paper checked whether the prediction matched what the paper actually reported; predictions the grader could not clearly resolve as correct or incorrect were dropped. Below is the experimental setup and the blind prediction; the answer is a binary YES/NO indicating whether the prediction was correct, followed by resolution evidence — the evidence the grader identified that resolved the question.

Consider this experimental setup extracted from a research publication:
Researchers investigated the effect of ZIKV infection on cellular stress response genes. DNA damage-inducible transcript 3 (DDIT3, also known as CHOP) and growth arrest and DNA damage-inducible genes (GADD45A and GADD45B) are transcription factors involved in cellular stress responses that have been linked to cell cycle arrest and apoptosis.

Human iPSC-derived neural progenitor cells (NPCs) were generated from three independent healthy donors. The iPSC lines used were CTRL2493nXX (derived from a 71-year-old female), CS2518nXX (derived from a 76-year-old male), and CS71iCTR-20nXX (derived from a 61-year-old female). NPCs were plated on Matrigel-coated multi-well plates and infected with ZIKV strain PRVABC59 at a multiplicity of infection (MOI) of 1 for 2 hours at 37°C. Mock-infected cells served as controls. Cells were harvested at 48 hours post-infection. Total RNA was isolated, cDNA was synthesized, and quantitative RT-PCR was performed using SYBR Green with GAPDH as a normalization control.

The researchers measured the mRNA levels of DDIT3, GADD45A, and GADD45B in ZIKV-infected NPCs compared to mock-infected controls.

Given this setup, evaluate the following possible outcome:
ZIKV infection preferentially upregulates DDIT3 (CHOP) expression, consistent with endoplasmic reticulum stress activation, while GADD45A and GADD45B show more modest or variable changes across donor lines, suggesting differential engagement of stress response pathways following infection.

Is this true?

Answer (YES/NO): NO